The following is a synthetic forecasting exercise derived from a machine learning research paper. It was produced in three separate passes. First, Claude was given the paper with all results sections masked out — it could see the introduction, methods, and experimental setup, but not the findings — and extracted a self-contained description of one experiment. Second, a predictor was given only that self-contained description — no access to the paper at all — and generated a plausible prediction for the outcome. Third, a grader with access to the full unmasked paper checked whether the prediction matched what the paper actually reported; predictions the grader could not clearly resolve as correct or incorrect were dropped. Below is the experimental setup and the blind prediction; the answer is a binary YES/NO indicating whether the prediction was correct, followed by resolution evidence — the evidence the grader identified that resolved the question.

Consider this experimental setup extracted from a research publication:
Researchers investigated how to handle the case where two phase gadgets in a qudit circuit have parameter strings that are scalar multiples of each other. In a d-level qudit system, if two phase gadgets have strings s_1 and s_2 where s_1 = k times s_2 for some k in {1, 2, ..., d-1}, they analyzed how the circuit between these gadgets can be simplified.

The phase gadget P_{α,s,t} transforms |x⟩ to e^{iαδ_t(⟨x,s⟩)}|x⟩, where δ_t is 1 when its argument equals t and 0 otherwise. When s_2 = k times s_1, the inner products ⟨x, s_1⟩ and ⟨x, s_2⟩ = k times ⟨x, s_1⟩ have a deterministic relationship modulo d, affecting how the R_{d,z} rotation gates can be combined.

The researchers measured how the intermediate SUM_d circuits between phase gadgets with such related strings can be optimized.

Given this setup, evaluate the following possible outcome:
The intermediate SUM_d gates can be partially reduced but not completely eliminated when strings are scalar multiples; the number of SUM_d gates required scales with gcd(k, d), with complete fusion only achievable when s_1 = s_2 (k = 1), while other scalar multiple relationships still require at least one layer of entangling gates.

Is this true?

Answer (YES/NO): NO